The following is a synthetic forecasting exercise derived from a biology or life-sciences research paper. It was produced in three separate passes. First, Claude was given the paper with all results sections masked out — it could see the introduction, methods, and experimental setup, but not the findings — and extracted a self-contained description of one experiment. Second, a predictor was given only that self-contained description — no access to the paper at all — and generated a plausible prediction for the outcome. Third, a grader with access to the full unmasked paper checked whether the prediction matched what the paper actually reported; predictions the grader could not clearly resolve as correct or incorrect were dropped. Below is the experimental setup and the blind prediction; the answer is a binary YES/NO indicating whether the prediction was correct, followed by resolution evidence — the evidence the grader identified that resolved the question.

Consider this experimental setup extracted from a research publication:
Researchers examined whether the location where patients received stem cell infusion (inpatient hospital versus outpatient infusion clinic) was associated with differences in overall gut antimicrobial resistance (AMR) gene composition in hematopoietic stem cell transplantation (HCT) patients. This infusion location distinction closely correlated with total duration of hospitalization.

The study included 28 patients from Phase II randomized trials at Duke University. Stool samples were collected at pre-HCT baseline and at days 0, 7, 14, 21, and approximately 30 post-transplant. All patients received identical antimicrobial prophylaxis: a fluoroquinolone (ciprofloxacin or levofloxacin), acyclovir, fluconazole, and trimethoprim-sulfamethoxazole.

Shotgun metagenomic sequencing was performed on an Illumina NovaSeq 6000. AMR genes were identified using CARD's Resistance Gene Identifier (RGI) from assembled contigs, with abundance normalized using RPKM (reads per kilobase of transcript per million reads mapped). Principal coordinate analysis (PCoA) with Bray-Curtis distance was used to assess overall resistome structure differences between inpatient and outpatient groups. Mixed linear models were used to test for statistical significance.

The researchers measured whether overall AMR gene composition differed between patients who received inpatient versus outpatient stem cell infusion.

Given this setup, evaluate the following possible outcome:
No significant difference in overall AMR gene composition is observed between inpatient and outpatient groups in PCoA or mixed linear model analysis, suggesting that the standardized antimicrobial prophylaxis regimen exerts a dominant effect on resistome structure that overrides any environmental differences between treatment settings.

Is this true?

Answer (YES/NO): NO